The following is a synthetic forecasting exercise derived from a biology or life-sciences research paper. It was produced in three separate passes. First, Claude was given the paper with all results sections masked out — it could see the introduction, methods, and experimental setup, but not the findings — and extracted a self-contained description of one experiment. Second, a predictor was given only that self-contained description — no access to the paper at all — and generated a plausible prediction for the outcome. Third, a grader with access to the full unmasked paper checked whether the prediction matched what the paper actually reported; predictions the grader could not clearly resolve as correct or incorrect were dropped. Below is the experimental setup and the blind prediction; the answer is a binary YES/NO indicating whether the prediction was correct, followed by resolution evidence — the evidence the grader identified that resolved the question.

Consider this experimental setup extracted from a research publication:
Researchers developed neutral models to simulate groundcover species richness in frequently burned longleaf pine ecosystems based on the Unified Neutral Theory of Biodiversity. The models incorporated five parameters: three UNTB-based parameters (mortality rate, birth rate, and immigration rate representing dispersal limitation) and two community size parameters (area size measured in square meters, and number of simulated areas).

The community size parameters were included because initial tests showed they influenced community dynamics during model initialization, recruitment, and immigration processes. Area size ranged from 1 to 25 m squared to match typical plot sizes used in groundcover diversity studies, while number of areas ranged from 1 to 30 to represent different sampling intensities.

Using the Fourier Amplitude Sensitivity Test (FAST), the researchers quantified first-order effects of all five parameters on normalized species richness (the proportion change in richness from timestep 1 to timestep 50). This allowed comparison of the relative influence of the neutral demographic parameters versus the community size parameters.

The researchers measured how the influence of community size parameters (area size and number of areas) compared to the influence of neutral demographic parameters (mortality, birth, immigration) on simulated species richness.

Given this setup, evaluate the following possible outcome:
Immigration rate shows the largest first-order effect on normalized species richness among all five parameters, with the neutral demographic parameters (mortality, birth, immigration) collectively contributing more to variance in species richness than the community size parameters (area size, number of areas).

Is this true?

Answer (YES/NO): NO